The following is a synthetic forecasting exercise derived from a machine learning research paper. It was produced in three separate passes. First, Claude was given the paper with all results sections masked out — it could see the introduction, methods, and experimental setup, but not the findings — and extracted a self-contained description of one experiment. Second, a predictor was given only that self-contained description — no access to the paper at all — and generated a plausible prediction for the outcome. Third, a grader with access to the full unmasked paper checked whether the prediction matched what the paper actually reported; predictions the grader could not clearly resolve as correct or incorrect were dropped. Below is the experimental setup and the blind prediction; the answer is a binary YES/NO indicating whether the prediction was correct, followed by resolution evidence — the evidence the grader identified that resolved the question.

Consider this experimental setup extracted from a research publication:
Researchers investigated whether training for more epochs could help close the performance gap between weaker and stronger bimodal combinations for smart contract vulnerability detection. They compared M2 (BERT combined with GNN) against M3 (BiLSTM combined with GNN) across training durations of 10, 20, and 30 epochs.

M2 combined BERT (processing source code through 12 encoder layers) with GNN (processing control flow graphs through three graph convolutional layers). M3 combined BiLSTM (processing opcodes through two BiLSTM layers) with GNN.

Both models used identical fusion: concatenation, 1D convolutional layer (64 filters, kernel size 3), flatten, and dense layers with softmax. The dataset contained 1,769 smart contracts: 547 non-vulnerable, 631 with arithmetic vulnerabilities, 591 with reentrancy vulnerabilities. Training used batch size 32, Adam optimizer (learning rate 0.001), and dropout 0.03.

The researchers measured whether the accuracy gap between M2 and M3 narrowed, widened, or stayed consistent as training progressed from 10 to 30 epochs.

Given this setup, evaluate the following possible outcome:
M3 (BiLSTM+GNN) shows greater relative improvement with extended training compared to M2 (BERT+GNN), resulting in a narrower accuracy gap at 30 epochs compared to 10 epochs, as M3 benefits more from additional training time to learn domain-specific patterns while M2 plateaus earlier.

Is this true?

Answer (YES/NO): NO